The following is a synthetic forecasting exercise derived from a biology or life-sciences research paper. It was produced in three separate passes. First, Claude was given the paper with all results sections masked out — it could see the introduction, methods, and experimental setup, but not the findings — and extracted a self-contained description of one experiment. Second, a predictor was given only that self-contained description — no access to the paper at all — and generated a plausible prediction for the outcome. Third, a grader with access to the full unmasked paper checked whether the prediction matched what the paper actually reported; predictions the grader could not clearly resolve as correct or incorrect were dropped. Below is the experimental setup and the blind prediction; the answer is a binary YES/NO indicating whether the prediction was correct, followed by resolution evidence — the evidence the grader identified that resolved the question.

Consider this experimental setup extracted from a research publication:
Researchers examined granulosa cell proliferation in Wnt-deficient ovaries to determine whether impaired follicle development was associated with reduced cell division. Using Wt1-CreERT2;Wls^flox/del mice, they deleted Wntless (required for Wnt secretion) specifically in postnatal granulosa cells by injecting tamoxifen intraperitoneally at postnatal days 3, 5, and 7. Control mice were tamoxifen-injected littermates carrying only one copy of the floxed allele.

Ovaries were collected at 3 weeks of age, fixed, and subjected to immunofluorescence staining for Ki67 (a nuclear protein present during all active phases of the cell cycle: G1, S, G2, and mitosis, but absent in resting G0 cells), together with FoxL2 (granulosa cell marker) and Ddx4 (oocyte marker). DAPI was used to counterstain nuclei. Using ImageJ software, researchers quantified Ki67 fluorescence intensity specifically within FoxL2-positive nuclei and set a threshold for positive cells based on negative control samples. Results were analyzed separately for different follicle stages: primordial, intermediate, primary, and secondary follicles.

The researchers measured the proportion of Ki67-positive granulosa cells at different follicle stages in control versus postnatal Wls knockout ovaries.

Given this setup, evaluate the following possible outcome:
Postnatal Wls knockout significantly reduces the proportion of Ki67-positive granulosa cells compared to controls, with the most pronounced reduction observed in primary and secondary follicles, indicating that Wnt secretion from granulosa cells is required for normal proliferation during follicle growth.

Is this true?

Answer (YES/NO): YES